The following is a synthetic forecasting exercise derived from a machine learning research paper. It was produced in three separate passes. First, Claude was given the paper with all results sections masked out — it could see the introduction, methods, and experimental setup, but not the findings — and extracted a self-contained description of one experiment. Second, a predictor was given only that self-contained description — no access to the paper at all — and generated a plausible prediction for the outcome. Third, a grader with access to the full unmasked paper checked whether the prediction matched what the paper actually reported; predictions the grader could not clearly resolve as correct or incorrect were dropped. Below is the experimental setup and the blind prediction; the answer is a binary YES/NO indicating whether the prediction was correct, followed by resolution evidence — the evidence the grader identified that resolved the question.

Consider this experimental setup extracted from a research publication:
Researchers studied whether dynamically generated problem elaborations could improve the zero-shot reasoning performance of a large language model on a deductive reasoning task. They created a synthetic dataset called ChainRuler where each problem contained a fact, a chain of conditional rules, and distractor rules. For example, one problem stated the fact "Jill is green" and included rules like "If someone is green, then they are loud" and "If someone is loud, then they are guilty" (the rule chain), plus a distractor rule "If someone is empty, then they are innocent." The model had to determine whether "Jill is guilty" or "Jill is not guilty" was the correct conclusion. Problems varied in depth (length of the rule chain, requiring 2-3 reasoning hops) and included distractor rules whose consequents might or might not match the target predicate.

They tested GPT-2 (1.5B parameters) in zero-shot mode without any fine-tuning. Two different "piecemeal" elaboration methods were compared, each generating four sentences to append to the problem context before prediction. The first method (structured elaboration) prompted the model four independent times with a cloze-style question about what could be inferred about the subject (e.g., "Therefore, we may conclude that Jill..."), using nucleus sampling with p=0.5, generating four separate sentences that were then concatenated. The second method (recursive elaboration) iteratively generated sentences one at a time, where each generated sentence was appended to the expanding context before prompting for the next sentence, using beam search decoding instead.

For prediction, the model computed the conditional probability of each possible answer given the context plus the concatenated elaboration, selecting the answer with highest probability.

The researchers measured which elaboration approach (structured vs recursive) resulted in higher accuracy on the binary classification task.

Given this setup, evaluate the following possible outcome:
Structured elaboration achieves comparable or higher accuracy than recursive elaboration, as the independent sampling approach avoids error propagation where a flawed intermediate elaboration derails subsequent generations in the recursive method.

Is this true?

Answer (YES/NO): NO